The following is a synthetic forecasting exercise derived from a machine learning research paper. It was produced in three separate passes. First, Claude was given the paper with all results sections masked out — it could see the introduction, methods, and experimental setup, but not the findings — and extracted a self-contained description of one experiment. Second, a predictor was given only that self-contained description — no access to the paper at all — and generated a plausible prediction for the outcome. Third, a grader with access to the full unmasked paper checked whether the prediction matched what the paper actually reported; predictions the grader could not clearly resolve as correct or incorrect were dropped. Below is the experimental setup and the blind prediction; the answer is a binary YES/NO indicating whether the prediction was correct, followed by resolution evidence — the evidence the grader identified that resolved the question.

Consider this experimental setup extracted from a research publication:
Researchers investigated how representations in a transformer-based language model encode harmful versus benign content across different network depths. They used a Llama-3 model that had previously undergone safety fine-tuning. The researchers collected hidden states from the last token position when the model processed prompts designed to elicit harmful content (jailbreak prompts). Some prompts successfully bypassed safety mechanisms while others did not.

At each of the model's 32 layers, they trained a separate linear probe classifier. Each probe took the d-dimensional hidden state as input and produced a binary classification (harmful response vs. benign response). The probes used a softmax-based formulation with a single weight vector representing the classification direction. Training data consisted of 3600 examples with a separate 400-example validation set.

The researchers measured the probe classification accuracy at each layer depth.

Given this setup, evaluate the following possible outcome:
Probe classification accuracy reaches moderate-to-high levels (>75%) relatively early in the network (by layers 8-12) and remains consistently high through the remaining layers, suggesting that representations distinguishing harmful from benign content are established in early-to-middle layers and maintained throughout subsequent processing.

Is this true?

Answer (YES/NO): NO